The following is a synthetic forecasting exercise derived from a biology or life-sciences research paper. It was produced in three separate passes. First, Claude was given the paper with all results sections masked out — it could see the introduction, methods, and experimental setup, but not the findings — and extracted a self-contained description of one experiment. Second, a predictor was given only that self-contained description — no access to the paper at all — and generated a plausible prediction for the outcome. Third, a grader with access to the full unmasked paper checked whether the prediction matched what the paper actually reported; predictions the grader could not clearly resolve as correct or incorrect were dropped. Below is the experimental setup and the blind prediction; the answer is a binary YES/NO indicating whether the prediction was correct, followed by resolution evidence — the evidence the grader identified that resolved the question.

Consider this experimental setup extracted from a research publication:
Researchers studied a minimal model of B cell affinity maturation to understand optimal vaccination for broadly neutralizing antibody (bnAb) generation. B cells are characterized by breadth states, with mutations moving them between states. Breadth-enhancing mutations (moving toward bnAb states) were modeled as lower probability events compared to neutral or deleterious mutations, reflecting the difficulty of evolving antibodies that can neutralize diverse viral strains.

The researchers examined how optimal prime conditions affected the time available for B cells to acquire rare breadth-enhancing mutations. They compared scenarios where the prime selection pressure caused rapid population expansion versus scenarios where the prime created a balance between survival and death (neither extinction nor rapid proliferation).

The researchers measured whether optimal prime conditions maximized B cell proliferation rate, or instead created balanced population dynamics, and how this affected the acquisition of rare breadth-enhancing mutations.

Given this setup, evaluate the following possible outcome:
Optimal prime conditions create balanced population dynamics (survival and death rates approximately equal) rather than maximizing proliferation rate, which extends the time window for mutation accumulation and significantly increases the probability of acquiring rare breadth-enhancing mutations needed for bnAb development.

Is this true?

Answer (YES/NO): YES